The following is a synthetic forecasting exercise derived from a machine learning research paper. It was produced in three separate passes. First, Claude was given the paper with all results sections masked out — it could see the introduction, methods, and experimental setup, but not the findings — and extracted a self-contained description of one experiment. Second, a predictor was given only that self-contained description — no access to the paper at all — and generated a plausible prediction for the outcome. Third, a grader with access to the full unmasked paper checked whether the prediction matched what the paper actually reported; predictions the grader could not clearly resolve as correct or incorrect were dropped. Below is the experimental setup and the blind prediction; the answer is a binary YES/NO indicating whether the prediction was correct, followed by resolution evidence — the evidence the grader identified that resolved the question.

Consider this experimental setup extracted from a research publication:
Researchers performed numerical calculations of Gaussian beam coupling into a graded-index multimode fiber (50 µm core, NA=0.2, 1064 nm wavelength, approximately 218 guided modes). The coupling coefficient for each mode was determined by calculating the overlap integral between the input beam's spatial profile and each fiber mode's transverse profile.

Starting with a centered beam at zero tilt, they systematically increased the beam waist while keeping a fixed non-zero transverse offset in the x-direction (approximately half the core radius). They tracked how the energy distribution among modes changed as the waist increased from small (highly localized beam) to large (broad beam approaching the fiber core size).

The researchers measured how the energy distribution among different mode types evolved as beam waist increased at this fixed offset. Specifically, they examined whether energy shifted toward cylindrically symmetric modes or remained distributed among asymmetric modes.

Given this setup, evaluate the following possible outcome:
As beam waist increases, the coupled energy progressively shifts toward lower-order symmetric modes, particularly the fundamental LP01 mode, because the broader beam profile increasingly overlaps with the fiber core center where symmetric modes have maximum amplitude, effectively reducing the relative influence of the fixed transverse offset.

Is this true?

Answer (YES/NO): NO